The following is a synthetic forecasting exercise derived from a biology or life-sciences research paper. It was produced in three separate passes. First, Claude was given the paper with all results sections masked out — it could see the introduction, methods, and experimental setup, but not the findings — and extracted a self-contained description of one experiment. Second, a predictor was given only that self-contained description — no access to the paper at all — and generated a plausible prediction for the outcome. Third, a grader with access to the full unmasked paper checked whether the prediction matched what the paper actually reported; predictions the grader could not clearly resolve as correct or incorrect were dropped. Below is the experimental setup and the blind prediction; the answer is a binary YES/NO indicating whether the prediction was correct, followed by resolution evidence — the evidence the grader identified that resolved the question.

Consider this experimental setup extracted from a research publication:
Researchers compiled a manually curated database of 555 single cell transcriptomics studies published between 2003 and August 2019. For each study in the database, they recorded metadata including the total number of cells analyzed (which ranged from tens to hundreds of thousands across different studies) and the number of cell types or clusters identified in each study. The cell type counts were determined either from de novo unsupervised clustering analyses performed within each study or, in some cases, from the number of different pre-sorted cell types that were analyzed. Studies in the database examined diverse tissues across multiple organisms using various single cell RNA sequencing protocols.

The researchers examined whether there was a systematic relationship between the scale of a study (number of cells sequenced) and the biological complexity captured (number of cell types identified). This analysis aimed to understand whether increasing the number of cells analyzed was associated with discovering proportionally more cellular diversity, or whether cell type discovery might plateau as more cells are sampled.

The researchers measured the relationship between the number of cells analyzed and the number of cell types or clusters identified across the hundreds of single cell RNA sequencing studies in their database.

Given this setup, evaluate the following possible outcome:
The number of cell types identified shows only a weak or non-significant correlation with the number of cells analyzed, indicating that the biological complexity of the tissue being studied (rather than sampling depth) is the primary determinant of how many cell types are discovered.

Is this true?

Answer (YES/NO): NO